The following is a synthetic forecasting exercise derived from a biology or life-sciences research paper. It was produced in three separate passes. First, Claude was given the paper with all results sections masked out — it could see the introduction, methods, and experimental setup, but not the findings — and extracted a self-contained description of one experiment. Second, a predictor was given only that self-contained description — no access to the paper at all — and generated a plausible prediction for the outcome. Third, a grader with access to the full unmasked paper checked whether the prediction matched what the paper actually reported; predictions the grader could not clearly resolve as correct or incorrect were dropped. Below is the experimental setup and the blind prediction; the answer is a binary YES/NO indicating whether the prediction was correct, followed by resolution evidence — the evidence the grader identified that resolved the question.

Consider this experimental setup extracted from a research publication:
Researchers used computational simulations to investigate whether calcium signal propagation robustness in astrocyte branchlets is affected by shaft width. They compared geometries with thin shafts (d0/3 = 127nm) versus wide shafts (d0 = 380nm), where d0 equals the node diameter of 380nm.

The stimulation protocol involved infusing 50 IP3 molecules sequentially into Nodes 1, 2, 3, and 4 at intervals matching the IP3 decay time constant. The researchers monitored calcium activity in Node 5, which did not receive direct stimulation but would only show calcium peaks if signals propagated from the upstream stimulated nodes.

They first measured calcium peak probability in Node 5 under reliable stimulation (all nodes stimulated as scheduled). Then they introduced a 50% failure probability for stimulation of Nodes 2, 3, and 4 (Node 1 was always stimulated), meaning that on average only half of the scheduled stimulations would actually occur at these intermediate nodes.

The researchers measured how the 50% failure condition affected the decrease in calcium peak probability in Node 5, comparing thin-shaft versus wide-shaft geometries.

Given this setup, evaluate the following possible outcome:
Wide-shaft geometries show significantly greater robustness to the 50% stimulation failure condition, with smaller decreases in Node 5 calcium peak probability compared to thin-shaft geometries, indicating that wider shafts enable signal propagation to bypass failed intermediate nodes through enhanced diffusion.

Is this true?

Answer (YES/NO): NO